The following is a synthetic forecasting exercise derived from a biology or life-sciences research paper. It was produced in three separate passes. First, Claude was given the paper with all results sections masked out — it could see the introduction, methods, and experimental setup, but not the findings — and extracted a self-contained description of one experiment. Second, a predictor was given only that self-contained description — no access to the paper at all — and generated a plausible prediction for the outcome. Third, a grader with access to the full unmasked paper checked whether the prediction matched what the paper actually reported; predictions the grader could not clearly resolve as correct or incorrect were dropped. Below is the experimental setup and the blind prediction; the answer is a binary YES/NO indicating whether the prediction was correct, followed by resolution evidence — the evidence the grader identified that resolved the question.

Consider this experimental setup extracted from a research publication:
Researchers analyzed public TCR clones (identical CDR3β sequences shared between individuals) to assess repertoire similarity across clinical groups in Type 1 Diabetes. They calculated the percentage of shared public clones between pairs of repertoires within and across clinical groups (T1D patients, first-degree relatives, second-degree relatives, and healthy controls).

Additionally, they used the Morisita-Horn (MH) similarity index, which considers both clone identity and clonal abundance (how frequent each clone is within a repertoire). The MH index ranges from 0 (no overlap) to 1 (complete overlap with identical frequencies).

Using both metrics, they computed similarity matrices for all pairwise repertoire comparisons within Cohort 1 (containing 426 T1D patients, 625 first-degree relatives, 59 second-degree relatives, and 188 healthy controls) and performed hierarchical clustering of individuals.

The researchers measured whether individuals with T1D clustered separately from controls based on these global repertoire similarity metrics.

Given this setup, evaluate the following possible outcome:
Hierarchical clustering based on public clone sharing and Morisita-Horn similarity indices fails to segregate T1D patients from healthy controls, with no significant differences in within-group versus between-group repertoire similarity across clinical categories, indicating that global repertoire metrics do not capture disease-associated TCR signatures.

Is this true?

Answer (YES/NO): NO